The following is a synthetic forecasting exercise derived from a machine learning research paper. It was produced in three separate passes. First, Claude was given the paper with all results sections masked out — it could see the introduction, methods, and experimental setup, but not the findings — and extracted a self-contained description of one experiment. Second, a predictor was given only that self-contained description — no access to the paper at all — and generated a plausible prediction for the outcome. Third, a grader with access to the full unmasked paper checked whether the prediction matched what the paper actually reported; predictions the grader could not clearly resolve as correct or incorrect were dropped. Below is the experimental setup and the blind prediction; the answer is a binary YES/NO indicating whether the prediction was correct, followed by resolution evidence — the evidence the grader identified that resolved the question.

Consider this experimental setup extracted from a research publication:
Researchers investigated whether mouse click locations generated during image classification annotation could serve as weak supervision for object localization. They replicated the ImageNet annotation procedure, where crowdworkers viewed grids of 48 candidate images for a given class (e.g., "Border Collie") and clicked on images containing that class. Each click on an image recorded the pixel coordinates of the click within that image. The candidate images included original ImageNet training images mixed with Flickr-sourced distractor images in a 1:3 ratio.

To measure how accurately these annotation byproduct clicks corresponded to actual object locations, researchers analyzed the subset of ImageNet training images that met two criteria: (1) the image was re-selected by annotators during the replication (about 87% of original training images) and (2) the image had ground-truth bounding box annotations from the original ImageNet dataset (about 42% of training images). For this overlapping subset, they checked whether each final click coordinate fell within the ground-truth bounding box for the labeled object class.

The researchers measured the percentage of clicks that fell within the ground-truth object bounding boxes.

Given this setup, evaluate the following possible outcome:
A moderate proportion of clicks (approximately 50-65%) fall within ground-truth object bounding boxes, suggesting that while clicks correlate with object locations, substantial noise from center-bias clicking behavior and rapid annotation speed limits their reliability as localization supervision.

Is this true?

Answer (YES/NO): NO